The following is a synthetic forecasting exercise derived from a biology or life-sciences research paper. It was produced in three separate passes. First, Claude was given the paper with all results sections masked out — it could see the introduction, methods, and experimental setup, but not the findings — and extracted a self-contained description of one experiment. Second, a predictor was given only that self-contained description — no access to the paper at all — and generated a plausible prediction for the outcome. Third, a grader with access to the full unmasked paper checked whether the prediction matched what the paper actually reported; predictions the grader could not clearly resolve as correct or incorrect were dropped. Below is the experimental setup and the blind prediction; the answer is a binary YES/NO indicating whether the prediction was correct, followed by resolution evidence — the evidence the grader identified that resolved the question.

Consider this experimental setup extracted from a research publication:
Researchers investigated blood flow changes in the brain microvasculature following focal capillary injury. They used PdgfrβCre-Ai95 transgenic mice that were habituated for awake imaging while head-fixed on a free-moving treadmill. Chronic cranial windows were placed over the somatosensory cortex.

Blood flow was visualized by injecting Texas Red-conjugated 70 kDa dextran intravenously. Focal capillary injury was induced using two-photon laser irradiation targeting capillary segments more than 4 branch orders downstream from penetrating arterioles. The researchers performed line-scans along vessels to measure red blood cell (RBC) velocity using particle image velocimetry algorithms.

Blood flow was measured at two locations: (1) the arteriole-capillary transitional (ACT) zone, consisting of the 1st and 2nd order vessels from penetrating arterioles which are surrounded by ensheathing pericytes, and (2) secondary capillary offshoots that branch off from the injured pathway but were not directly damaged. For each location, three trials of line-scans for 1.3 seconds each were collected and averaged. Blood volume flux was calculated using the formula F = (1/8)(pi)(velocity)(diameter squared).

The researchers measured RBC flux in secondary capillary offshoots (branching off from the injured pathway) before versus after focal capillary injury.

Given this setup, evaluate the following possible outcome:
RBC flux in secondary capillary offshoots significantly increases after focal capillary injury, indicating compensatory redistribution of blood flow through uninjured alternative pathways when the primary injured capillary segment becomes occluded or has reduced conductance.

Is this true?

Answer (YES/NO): NO